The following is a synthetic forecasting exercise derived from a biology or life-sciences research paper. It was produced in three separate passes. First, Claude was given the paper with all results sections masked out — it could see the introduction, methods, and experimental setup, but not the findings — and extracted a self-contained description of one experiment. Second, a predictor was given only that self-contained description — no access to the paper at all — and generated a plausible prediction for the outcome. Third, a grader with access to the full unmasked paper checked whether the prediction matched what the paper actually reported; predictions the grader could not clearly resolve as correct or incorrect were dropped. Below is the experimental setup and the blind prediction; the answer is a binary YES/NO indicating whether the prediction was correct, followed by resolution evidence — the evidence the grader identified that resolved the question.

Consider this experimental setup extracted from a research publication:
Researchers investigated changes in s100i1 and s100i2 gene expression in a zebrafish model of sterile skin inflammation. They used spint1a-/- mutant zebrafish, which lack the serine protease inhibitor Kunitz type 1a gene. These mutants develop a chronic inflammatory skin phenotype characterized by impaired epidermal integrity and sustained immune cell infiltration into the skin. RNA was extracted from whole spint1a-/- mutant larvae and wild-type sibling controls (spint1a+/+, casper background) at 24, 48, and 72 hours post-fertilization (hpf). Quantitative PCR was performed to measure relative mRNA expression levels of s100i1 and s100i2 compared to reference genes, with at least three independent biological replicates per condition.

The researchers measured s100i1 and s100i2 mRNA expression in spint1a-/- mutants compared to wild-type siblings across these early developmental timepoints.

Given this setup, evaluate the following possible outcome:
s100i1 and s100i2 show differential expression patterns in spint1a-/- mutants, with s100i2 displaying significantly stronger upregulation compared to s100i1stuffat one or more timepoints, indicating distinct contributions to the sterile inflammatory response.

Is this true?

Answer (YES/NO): YES